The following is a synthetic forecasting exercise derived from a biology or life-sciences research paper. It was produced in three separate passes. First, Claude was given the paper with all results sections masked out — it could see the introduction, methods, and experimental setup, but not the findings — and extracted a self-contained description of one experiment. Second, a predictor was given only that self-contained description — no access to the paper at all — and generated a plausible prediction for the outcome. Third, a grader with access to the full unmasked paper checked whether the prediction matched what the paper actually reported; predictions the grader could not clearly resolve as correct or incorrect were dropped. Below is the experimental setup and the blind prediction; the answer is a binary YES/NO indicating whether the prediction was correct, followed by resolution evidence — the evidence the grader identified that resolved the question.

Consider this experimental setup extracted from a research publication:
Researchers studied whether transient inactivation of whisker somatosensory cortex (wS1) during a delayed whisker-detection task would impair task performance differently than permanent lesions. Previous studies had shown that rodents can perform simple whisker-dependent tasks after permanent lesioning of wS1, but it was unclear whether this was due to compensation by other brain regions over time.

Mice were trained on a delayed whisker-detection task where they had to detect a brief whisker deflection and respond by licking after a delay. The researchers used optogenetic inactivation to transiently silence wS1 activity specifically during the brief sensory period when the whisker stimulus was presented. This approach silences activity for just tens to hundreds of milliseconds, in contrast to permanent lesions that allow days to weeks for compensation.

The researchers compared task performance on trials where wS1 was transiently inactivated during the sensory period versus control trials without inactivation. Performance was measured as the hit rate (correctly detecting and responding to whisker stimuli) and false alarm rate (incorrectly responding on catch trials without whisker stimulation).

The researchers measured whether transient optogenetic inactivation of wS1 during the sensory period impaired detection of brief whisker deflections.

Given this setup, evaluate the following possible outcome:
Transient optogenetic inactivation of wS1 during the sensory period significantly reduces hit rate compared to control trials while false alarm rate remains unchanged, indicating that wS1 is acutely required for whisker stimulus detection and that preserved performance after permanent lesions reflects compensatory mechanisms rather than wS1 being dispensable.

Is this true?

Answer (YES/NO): YES